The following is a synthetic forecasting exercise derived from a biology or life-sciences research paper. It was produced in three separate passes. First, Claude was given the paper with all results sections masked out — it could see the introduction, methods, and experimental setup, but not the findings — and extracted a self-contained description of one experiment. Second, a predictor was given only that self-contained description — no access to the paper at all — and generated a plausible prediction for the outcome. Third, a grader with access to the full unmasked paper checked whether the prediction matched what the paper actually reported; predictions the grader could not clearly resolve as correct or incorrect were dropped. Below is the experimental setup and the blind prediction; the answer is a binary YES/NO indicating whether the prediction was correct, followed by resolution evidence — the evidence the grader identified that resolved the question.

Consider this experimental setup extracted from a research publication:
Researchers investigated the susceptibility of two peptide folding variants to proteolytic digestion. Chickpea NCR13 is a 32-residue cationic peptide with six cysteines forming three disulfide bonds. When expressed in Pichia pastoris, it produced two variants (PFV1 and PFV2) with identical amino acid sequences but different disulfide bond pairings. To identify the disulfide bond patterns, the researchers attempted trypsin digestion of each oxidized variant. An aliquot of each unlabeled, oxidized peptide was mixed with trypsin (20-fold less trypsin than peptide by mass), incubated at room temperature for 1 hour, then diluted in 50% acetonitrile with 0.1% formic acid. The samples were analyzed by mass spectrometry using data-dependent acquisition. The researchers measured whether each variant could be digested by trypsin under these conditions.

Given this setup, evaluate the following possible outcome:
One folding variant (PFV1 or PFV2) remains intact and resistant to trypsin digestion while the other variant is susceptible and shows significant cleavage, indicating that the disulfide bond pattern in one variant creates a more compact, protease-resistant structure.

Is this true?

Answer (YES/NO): YES